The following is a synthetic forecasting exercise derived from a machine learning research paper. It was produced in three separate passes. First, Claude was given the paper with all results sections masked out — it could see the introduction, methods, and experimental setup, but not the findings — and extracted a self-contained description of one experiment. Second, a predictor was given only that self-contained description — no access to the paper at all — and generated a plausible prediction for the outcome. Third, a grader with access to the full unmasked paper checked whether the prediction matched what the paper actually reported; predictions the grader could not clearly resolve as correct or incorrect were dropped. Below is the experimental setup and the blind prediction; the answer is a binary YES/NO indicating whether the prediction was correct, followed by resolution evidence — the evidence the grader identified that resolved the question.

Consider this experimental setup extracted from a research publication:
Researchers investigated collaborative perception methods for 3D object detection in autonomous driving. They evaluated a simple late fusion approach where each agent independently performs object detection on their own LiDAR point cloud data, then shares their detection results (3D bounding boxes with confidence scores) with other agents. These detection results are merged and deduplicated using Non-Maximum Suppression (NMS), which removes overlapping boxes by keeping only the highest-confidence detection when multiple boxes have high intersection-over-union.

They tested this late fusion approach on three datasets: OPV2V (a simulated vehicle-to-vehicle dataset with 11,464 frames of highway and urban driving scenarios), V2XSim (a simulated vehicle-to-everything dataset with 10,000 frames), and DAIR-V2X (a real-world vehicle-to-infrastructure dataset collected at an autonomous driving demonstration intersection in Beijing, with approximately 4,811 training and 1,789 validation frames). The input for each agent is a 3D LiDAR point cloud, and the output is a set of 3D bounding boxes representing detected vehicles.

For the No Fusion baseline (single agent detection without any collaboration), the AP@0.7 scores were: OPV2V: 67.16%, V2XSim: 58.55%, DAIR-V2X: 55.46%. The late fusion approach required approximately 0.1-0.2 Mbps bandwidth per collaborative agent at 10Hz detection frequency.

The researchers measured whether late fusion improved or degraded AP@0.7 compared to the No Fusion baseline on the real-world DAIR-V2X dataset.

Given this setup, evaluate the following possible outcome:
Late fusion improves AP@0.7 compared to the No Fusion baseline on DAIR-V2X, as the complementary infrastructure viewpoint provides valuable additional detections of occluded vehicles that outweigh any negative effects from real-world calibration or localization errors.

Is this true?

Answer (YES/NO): NO